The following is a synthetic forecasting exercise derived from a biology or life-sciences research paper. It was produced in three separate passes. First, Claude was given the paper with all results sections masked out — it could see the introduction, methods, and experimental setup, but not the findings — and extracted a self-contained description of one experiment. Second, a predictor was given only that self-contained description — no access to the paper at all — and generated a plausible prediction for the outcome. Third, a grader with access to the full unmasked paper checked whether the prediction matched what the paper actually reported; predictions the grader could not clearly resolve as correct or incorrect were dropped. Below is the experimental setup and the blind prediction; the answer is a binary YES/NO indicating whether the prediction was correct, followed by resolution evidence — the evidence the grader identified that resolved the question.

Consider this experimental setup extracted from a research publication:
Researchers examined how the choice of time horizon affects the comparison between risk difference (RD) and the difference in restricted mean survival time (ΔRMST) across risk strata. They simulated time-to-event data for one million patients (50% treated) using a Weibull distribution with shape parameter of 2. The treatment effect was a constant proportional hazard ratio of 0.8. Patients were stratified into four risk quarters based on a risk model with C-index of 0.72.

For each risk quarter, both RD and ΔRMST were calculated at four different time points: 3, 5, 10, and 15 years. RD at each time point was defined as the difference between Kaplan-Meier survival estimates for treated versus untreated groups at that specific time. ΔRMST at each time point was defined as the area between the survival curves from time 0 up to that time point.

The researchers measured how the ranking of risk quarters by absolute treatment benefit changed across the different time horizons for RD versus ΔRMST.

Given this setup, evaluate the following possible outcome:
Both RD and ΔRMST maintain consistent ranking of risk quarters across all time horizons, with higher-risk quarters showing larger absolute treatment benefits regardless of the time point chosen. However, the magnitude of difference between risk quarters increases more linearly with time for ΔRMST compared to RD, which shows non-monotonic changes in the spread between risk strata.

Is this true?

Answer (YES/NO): NO